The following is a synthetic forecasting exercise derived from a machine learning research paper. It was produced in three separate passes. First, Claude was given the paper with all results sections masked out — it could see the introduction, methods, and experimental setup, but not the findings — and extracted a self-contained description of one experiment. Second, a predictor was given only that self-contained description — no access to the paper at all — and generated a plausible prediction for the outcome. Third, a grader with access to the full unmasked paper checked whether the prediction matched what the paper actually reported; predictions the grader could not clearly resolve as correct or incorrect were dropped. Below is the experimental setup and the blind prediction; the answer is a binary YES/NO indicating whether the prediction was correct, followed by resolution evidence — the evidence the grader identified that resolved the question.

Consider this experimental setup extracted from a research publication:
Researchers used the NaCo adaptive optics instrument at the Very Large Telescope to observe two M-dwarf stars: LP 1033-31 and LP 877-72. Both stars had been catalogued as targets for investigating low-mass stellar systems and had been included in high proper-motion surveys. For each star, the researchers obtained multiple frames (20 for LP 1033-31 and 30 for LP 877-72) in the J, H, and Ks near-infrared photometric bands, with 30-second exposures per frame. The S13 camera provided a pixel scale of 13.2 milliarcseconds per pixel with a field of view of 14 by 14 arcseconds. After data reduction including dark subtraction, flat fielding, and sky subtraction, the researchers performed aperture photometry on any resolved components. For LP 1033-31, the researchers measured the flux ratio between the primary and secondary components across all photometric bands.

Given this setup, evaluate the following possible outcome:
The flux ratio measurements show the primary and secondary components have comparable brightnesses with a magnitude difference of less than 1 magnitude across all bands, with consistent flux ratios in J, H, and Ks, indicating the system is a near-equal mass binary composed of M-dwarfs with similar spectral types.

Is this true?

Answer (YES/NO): YES